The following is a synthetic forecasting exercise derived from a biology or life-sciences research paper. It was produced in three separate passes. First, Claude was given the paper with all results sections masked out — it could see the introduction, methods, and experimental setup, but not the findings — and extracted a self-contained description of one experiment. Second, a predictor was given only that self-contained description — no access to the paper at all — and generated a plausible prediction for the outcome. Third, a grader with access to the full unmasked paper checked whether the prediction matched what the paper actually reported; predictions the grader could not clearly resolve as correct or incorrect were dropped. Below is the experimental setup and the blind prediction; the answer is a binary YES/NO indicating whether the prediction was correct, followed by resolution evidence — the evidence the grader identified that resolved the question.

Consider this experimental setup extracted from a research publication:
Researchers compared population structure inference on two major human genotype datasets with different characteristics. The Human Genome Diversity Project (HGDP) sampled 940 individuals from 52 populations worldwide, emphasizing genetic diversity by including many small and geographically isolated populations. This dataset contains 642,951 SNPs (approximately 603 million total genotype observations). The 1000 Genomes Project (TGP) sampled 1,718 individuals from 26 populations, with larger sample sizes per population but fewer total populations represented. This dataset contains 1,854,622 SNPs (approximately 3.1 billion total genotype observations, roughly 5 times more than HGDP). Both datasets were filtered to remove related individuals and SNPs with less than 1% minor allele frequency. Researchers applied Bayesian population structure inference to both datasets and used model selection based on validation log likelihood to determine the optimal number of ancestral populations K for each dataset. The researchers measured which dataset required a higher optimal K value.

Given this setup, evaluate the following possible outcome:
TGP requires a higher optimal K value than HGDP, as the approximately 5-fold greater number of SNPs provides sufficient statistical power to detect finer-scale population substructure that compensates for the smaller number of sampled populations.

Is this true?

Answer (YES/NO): NO